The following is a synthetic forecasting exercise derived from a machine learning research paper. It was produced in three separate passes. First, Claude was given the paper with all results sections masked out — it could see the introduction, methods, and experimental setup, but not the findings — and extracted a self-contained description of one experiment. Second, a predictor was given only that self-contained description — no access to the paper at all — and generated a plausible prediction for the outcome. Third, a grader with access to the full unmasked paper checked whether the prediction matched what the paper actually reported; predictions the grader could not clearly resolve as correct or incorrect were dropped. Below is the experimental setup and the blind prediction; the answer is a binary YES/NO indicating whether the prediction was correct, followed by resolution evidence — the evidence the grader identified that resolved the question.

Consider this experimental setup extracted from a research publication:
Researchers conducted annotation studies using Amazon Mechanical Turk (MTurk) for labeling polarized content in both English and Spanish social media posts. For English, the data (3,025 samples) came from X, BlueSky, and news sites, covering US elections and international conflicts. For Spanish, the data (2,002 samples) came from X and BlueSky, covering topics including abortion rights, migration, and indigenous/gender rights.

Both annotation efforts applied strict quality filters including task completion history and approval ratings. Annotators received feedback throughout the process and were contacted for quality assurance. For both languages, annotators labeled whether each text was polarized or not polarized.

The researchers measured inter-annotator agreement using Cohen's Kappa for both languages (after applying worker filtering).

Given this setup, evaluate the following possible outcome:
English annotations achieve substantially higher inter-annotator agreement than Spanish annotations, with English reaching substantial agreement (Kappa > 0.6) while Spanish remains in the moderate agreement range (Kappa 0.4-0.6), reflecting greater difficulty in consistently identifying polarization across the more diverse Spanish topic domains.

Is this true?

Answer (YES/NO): NO